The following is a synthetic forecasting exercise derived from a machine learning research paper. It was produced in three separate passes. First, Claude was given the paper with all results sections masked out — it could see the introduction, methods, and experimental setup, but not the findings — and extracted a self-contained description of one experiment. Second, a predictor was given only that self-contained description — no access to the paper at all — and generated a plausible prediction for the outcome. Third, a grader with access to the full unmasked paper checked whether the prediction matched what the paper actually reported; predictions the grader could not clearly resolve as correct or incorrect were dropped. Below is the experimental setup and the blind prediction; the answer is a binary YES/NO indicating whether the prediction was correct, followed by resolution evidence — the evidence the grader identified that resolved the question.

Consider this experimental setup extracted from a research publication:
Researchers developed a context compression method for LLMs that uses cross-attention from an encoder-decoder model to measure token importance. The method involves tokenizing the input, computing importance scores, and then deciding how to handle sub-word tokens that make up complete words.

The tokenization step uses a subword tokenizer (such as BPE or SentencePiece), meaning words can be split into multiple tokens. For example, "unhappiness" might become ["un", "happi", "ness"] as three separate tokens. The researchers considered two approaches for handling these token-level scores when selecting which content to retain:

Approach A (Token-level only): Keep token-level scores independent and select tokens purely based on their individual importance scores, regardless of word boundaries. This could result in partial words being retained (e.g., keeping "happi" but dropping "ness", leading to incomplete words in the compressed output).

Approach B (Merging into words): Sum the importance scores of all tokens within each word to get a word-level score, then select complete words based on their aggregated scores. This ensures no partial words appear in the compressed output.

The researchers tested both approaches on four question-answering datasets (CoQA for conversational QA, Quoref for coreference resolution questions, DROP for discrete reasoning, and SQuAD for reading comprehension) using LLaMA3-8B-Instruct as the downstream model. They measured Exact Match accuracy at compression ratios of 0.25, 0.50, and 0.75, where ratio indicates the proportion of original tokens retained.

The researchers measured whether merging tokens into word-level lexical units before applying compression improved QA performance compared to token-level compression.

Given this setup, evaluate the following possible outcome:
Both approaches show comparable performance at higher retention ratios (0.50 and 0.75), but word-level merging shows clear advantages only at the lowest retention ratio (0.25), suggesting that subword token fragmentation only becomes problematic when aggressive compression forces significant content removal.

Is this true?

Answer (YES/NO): NO